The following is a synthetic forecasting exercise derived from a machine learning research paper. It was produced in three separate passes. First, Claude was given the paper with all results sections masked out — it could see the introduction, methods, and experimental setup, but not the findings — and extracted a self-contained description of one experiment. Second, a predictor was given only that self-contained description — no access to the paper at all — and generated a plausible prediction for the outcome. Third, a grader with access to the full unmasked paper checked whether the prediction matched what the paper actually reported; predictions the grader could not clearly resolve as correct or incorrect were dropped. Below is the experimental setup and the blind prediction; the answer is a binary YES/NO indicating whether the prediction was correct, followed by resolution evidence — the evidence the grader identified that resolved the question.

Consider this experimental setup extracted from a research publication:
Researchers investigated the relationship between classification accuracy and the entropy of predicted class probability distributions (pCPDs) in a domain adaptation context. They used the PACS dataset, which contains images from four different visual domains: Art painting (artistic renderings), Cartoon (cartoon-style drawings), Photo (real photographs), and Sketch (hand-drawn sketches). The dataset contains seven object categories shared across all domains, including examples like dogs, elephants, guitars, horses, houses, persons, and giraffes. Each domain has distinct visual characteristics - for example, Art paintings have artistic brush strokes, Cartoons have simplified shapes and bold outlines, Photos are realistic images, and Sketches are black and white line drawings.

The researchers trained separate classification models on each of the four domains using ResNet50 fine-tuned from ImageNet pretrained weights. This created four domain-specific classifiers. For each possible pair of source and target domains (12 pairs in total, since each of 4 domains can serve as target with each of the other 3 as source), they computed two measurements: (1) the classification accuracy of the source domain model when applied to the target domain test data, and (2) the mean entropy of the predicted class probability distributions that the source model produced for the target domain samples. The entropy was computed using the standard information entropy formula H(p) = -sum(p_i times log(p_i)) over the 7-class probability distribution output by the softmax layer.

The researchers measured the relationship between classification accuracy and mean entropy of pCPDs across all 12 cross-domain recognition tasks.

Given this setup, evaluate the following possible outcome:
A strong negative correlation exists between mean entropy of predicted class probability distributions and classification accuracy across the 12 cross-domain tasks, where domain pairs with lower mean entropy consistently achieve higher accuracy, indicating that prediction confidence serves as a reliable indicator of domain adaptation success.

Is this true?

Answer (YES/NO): YES